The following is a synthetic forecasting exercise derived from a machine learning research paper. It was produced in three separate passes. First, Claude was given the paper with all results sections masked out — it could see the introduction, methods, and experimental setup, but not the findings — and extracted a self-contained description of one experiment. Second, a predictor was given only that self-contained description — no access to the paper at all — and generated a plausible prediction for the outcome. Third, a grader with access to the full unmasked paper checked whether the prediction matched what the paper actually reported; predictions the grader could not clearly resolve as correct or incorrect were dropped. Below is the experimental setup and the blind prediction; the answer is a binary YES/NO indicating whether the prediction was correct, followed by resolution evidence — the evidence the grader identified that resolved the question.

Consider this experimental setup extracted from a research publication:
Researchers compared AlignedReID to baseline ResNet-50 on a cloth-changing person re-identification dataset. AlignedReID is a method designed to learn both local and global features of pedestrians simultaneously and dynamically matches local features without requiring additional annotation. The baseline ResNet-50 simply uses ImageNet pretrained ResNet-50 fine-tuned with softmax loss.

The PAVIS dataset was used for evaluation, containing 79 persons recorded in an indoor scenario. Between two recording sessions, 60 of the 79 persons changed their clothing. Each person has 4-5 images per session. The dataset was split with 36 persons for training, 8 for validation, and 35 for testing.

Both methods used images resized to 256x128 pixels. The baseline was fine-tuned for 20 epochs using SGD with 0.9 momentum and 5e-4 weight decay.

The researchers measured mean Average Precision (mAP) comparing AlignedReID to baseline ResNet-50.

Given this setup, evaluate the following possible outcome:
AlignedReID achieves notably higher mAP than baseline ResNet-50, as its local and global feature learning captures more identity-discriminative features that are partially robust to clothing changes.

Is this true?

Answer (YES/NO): NO